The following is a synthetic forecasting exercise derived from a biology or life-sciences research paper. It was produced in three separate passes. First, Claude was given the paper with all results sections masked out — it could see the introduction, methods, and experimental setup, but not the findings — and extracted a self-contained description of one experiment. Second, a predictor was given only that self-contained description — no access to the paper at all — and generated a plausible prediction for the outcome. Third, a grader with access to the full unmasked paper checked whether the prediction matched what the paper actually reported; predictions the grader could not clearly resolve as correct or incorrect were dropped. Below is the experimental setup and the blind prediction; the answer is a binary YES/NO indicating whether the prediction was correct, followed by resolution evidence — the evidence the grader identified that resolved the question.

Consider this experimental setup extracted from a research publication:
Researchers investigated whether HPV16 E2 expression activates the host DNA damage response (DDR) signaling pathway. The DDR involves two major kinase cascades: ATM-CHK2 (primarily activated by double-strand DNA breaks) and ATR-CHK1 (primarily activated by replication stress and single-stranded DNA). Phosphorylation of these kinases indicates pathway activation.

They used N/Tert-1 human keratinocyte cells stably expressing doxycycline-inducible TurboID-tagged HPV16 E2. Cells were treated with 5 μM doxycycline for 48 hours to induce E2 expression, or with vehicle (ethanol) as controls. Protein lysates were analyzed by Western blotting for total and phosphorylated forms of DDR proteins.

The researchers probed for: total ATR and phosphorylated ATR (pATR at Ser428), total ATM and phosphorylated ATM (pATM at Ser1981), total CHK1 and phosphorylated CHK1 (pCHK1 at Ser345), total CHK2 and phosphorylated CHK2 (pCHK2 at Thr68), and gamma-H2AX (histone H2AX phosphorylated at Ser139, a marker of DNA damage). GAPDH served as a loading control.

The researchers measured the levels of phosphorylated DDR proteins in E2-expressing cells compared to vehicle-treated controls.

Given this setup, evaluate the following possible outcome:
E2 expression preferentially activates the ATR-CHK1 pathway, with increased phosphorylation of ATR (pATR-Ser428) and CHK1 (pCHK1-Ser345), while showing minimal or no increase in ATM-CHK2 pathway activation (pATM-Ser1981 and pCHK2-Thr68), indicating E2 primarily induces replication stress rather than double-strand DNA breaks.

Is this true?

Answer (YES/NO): NO